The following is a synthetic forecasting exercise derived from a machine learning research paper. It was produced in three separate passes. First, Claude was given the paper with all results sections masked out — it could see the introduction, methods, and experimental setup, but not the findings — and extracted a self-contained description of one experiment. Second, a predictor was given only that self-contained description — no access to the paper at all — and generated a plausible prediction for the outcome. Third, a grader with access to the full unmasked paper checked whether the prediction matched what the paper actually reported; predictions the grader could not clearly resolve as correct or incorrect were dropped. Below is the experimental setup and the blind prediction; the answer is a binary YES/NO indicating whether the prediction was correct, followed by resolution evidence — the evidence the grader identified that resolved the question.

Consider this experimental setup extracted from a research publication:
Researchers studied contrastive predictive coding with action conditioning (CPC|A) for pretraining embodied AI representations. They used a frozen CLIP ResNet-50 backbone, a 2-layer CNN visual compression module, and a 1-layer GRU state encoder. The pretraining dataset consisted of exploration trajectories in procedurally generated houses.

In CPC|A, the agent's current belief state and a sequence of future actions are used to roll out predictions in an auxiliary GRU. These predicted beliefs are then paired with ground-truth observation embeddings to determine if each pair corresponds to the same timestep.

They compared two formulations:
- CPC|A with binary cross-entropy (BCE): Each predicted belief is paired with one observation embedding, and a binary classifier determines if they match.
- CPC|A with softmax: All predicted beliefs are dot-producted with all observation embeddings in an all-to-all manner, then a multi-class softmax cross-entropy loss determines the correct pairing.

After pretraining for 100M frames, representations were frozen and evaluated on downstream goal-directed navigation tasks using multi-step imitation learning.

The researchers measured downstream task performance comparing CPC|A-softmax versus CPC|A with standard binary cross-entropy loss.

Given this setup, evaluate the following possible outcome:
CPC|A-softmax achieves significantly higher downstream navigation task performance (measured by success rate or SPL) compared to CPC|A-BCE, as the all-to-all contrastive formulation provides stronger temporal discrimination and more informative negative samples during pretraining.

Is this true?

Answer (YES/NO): NO